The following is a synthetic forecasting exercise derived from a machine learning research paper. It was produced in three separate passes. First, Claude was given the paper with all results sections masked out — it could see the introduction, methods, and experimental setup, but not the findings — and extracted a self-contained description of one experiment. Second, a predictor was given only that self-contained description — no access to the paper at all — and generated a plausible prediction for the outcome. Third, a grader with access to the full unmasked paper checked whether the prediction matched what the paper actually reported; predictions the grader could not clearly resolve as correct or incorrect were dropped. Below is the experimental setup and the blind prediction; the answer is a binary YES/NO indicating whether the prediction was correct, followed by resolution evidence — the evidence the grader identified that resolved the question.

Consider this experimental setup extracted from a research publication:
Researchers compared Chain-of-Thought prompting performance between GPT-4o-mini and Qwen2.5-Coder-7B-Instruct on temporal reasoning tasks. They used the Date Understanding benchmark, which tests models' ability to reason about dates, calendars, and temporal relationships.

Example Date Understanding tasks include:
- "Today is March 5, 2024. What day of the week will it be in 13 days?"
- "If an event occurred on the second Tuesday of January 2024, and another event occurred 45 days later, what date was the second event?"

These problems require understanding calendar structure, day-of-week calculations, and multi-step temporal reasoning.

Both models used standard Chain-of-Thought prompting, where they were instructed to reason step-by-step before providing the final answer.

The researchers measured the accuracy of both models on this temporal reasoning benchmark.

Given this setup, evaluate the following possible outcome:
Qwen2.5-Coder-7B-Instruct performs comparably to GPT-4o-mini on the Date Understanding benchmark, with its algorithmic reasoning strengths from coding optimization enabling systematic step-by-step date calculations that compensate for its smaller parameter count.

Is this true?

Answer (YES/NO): NO